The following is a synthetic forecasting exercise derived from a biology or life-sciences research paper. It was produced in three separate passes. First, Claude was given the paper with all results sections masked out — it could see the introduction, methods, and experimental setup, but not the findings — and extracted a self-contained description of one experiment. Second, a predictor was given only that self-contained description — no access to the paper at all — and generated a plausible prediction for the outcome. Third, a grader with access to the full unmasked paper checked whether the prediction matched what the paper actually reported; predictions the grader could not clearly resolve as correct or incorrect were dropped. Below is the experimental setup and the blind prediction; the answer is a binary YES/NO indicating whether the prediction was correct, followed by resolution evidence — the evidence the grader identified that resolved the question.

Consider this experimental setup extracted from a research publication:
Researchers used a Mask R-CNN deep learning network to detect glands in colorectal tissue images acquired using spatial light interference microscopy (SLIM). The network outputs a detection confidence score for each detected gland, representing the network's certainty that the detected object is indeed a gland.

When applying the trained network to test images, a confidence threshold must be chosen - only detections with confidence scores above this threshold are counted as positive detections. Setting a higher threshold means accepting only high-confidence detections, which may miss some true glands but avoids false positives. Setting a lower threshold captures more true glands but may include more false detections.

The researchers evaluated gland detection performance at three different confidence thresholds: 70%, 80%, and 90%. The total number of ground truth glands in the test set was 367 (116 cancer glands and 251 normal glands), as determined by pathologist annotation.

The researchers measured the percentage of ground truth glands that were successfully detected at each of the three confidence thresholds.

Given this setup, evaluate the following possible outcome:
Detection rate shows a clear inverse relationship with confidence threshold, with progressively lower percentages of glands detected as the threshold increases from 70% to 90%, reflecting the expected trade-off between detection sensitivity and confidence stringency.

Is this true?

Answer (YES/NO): YES